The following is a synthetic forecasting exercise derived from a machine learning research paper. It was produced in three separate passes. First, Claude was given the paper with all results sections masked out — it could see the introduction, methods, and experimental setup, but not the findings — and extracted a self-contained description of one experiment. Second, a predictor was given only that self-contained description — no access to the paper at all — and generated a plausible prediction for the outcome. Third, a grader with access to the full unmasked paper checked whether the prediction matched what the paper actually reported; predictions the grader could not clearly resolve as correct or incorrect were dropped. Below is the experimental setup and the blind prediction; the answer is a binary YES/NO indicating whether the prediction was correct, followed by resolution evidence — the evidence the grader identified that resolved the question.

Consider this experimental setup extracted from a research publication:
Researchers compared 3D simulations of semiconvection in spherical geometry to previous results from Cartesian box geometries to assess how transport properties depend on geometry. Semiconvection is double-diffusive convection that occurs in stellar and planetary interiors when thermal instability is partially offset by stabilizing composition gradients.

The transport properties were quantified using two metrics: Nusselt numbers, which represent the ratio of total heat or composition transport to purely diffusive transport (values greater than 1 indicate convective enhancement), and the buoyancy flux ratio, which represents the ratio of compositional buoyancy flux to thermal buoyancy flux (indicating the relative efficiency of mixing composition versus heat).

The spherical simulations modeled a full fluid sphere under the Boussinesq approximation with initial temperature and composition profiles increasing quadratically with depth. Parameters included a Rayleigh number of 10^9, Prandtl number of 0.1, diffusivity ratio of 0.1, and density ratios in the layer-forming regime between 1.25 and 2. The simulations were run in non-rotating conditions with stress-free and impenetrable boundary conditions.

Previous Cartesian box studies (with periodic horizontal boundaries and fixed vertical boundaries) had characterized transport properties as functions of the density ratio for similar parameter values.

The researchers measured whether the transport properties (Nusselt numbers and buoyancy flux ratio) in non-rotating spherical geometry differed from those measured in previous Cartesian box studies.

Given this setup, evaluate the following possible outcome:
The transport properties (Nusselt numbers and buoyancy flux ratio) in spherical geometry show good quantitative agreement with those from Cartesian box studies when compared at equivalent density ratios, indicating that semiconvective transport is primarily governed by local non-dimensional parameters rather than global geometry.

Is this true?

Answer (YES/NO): NO